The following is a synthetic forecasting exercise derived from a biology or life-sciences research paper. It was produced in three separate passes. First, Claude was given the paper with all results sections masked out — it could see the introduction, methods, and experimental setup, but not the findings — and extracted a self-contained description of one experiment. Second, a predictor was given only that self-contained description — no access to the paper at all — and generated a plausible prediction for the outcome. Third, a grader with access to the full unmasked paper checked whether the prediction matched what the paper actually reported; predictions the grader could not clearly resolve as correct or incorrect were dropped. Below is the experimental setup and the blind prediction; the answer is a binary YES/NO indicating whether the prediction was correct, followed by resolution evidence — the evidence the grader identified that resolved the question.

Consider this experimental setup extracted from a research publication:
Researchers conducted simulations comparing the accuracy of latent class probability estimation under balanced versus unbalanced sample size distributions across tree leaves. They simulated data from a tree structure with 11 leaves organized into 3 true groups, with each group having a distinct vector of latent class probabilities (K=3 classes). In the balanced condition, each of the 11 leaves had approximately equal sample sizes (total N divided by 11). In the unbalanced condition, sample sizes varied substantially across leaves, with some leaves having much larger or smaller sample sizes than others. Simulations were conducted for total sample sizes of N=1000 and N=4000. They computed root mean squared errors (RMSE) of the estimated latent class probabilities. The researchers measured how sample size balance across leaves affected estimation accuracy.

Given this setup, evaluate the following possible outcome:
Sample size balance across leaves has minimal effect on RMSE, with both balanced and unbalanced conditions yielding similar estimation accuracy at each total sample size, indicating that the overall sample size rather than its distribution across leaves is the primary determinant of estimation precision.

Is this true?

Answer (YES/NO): NO